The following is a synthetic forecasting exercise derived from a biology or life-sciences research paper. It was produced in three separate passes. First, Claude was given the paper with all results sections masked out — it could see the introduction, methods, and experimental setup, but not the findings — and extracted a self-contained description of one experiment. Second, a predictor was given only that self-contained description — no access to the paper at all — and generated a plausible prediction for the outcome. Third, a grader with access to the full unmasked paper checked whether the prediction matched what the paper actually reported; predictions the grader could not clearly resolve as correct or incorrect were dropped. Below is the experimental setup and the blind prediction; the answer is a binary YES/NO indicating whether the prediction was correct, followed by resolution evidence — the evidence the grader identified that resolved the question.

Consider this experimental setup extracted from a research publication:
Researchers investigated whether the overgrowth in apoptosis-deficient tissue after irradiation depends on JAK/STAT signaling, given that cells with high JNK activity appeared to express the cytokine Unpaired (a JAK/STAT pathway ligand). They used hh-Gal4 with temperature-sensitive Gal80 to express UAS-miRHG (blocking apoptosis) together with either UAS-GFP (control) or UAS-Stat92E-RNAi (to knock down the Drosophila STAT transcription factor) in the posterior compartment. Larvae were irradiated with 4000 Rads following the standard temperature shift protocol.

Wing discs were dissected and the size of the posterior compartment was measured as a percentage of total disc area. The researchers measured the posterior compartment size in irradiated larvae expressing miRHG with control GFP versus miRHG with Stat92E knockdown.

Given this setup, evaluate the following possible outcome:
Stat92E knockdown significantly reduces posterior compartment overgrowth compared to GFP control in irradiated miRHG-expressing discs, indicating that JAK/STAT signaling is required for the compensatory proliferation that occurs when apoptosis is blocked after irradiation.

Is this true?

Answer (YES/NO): YES